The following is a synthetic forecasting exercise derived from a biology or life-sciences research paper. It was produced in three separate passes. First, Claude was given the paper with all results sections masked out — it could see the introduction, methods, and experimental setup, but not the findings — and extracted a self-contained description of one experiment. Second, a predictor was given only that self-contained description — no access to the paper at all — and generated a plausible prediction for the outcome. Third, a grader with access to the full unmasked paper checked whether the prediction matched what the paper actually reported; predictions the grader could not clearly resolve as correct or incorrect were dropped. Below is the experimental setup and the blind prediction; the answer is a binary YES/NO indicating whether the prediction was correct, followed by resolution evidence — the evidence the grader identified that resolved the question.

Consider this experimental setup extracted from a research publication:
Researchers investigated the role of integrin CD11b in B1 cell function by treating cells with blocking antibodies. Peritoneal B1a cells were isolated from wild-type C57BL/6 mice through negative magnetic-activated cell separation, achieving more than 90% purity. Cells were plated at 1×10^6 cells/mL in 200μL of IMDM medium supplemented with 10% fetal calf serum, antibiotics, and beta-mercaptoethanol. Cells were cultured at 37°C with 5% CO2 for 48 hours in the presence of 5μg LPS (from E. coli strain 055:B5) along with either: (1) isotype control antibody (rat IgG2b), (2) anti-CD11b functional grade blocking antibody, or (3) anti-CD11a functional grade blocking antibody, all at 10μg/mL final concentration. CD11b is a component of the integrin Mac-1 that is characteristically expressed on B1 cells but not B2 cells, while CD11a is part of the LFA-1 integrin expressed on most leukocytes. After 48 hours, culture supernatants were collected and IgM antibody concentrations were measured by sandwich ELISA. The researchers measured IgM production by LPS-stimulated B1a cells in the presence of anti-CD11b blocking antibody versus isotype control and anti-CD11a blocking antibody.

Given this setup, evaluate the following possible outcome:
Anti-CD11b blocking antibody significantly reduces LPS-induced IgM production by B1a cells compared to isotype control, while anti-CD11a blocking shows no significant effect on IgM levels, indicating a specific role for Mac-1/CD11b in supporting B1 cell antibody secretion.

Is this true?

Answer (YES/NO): NO